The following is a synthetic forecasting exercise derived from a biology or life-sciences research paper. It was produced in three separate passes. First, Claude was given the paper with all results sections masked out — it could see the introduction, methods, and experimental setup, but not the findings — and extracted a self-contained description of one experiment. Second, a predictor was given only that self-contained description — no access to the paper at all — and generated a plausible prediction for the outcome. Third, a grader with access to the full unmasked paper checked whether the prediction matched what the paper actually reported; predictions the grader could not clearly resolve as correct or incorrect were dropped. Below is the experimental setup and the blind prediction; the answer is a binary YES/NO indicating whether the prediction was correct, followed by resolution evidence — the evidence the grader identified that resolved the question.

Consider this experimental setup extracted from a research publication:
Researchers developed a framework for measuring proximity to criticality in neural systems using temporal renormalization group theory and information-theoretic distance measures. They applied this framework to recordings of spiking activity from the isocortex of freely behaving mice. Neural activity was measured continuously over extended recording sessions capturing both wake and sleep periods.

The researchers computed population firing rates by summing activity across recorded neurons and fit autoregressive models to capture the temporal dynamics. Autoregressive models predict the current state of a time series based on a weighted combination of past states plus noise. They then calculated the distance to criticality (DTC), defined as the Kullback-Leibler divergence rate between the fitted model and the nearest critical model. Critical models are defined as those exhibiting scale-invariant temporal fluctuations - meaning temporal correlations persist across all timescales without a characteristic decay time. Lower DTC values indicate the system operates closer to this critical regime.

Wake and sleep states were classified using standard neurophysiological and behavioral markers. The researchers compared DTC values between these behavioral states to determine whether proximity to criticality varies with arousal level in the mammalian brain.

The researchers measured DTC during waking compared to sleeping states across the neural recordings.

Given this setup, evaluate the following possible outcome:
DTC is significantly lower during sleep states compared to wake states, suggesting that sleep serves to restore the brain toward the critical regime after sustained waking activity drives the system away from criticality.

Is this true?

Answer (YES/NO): NO